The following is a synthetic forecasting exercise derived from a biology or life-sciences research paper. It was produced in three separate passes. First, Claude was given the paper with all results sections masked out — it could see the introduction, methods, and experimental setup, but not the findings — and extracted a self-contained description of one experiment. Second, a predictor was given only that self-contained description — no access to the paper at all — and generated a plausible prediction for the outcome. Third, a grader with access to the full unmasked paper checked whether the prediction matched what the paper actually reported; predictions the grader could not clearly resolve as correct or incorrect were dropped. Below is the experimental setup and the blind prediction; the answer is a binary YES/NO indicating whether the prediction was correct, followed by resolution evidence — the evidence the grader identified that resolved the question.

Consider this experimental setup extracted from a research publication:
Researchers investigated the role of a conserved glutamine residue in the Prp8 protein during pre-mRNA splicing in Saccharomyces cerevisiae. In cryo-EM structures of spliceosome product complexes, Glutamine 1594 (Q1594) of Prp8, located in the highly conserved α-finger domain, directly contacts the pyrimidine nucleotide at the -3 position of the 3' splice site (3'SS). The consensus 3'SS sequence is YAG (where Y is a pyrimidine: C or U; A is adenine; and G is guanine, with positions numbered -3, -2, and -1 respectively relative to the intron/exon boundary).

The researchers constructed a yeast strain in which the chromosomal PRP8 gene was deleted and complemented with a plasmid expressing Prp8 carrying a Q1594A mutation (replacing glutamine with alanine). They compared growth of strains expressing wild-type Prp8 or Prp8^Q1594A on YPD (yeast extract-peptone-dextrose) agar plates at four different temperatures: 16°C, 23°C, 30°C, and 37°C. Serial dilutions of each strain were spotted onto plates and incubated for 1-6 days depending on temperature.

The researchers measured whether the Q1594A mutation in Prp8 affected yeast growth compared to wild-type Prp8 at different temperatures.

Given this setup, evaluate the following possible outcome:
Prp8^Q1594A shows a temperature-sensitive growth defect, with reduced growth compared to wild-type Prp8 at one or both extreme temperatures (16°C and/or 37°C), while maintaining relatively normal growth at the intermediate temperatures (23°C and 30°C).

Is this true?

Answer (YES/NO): NO